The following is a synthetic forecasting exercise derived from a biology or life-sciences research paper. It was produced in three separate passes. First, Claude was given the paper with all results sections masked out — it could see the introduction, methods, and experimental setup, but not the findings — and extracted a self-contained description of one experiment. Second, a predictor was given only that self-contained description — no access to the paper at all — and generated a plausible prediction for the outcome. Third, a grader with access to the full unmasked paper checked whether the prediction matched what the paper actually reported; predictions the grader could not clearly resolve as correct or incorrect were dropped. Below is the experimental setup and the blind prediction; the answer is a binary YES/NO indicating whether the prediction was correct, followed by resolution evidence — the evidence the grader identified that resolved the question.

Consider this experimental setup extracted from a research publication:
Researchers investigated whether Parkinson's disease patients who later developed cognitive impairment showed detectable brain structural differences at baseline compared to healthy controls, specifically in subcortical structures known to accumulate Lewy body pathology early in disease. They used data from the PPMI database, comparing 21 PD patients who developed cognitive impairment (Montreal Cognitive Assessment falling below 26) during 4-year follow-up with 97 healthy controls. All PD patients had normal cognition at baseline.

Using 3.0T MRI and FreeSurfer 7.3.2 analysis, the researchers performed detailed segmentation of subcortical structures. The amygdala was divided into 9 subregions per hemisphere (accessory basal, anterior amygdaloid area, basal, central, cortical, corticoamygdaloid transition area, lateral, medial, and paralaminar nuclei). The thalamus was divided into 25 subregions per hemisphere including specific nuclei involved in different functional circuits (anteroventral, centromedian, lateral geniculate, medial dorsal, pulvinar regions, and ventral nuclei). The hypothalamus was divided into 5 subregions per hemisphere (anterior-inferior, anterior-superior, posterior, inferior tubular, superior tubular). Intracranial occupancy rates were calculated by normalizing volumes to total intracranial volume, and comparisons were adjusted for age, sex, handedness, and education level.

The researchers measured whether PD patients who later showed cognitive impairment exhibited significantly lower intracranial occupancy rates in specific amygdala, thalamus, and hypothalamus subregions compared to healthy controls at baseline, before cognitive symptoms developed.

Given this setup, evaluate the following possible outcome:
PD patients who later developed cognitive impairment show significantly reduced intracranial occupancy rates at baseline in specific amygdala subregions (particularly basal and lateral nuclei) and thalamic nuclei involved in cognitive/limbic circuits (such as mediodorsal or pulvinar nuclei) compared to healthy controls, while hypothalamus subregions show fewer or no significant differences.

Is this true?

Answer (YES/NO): NO